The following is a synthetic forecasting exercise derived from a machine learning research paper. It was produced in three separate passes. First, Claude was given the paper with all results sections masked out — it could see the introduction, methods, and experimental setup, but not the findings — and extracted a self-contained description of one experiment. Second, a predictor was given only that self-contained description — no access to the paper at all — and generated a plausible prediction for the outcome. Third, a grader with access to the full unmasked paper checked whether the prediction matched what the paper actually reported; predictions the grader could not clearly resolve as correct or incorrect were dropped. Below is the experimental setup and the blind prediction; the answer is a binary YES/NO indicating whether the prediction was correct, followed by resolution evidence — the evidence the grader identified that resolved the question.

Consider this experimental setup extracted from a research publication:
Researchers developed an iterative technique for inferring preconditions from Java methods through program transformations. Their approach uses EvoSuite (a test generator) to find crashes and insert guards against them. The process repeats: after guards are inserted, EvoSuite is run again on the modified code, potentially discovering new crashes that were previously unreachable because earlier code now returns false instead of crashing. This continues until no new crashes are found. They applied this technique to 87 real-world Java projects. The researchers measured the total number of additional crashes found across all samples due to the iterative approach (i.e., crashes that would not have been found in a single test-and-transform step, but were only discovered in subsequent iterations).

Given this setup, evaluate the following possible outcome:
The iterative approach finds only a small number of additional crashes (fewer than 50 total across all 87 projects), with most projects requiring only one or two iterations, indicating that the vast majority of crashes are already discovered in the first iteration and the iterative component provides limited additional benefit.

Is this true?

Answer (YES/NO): NO